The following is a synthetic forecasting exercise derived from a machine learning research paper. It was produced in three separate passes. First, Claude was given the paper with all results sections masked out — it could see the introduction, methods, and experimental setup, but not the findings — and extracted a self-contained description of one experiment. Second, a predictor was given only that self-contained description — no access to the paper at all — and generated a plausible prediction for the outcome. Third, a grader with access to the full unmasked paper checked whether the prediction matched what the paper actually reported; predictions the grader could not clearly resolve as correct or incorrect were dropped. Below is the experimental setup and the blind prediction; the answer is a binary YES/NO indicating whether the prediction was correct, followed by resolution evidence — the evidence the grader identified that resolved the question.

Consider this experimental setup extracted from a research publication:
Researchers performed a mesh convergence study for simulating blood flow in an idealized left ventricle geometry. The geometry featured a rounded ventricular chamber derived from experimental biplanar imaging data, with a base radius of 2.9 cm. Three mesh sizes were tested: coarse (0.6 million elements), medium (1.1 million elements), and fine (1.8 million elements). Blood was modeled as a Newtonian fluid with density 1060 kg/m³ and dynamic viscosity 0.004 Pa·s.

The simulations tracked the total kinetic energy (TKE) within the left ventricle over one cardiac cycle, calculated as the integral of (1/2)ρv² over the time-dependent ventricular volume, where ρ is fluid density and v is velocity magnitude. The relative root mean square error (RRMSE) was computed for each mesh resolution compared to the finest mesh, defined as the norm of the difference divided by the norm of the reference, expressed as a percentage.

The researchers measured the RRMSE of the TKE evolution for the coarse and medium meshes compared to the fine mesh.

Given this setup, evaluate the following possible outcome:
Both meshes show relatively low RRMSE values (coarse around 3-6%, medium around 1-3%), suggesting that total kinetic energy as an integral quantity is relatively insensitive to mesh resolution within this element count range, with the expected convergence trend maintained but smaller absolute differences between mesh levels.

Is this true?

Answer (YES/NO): NO